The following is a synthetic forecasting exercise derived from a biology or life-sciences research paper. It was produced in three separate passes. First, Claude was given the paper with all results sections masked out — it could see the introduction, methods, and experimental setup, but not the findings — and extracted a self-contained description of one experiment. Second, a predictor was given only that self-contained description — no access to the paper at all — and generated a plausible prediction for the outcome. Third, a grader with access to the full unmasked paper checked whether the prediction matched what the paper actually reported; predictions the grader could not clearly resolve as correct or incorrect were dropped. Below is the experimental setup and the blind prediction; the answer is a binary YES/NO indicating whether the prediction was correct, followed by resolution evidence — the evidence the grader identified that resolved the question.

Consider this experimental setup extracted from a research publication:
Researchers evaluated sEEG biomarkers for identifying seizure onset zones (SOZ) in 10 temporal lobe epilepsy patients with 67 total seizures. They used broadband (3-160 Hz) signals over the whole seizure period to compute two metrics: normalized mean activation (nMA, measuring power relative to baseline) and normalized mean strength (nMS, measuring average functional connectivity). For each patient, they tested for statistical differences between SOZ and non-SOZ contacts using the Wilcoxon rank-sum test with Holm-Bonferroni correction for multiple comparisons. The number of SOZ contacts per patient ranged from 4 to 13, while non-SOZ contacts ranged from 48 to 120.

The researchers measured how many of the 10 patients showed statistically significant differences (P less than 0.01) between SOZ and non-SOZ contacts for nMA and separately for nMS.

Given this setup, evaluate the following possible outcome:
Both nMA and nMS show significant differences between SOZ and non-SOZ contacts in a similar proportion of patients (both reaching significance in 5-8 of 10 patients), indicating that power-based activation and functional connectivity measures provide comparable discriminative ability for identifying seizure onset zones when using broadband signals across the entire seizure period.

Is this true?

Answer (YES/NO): NO